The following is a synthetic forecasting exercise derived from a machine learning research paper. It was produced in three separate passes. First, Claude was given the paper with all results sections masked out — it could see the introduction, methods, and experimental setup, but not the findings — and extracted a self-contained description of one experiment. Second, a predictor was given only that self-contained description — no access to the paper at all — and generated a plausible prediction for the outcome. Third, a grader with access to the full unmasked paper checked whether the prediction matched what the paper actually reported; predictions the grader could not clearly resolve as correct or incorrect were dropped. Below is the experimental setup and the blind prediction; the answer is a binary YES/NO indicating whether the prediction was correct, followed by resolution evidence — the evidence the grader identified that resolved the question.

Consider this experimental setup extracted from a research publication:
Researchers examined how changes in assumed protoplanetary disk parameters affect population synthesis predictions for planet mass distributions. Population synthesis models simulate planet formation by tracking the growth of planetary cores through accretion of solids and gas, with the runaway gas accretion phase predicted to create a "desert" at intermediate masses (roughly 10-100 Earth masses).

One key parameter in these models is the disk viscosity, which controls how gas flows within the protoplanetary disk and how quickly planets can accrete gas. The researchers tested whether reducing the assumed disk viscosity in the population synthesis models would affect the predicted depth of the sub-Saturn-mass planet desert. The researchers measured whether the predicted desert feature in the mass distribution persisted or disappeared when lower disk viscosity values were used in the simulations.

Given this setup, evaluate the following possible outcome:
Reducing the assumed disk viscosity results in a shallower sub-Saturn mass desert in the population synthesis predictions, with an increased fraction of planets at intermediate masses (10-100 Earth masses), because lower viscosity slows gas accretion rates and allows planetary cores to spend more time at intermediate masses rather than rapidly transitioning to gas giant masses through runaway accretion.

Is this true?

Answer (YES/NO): YES